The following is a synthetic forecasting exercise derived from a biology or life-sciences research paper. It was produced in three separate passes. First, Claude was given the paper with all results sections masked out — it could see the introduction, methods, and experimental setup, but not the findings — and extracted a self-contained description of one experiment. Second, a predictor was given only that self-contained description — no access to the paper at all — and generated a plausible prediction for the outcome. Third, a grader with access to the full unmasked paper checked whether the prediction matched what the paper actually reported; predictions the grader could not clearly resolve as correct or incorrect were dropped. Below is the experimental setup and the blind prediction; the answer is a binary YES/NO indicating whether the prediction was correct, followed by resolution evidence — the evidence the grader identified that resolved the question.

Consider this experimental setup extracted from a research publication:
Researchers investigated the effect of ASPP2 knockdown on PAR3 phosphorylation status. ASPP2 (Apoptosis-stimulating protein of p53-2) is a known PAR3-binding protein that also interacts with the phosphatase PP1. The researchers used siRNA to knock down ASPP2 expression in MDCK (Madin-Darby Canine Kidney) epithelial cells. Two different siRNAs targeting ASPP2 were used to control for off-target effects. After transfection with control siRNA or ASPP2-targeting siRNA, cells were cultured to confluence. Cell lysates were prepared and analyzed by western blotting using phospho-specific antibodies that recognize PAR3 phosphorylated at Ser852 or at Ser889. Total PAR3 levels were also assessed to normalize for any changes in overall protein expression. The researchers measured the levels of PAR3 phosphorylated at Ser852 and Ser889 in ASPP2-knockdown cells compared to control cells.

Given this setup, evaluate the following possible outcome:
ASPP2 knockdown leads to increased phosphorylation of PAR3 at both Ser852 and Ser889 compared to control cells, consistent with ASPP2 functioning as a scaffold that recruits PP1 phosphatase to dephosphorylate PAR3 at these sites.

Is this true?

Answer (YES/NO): NO